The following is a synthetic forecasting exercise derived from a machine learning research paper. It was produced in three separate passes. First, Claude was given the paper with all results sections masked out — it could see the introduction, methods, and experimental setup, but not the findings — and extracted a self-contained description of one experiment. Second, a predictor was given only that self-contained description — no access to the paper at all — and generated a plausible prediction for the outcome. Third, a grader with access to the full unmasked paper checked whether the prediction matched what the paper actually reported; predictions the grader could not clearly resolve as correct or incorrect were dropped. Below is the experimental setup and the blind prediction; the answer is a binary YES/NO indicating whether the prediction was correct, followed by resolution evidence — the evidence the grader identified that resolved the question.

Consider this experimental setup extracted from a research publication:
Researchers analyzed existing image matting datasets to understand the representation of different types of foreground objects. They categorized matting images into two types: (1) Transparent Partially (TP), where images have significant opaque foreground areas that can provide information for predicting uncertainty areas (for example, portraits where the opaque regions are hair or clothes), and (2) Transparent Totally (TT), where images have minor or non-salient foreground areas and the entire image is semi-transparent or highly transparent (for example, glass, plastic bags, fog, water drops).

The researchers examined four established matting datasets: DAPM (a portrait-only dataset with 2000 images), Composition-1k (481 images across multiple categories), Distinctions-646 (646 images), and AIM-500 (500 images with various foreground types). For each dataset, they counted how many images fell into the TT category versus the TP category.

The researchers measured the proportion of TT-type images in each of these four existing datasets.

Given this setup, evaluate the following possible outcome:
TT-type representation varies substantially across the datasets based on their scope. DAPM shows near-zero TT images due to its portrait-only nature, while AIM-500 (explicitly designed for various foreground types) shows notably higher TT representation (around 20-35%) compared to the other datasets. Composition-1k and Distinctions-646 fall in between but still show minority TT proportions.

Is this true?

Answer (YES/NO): NO